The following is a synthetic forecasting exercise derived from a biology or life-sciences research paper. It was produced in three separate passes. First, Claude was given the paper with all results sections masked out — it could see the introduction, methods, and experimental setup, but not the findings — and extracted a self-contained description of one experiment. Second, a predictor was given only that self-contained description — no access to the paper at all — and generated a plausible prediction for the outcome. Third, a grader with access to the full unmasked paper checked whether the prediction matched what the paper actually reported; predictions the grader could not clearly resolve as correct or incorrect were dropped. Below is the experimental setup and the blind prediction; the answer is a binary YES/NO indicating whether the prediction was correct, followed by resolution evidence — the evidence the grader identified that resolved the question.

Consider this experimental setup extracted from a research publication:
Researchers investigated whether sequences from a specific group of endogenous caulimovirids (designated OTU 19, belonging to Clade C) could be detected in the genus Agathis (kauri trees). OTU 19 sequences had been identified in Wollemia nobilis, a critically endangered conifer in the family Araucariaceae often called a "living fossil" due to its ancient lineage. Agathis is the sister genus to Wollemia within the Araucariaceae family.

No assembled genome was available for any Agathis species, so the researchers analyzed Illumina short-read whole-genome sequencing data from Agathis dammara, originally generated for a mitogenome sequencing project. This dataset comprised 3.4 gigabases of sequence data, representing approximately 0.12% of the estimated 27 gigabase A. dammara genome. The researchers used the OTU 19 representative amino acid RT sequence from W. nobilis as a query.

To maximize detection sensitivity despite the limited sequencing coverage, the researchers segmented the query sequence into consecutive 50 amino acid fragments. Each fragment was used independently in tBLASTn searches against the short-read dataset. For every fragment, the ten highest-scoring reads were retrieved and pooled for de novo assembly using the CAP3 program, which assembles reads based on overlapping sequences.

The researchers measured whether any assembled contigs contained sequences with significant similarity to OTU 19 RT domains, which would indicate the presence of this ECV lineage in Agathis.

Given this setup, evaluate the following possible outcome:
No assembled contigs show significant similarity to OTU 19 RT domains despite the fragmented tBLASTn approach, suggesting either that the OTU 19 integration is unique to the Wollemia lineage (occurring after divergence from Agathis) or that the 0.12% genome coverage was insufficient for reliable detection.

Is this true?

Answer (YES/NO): NO